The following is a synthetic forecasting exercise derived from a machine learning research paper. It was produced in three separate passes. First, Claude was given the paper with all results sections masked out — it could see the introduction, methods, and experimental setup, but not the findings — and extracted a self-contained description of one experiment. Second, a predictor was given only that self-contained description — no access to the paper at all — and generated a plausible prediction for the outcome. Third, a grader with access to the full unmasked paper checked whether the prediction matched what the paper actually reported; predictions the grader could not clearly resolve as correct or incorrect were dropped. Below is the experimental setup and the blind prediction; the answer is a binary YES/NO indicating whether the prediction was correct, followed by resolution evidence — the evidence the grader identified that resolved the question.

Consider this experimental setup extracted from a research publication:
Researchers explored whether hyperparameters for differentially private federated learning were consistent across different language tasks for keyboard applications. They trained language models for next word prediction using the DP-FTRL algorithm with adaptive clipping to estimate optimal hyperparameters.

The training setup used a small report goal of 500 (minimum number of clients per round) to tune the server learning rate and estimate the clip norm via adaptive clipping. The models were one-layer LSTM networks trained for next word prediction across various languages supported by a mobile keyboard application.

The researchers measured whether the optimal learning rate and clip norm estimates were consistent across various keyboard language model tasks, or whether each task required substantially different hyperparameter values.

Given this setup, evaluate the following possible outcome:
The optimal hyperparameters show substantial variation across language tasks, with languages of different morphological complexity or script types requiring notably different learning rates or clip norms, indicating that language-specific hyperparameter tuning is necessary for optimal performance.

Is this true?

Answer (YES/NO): NO